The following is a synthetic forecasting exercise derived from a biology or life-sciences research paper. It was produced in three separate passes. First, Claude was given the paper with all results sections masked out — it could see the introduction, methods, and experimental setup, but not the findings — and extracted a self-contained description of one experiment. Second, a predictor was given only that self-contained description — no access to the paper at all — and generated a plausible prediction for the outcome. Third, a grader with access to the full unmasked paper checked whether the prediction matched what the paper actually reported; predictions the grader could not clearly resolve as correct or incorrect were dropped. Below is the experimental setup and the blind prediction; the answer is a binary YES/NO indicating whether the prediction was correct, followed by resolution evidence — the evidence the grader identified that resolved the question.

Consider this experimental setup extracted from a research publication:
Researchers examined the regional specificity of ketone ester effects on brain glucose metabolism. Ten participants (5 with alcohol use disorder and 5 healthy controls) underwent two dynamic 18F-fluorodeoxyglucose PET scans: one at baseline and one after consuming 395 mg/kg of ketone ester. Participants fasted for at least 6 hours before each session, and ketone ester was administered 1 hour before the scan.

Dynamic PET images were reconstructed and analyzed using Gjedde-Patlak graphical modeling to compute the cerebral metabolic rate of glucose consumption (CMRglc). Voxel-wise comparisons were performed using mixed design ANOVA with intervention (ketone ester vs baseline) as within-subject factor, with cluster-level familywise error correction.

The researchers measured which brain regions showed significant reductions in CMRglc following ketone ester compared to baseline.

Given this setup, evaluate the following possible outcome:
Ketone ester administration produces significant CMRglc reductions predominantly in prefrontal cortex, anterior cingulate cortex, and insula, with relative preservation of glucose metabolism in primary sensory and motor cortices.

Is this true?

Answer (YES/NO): NO